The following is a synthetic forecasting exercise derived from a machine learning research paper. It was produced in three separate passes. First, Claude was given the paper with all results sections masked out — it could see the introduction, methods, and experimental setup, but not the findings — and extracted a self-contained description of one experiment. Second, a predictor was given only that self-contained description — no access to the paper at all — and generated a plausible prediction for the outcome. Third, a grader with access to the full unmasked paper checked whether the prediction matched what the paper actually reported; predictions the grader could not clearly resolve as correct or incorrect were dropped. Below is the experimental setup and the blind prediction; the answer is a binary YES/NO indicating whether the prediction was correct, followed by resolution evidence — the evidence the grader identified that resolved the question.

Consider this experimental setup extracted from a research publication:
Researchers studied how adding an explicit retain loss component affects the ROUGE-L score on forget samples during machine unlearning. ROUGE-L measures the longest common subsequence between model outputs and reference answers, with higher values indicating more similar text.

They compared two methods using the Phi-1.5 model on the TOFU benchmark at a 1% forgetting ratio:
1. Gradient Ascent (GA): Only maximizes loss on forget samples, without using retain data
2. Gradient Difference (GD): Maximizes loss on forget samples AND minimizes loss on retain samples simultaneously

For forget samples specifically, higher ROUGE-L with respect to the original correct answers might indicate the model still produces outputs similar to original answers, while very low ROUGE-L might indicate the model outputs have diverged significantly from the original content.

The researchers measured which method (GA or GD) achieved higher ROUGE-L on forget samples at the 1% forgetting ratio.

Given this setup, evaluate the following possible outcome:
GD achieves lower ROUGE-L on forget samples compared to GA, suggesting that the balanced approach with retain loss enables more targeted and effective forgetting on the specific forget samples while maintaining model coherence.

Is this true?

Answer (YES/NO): NO